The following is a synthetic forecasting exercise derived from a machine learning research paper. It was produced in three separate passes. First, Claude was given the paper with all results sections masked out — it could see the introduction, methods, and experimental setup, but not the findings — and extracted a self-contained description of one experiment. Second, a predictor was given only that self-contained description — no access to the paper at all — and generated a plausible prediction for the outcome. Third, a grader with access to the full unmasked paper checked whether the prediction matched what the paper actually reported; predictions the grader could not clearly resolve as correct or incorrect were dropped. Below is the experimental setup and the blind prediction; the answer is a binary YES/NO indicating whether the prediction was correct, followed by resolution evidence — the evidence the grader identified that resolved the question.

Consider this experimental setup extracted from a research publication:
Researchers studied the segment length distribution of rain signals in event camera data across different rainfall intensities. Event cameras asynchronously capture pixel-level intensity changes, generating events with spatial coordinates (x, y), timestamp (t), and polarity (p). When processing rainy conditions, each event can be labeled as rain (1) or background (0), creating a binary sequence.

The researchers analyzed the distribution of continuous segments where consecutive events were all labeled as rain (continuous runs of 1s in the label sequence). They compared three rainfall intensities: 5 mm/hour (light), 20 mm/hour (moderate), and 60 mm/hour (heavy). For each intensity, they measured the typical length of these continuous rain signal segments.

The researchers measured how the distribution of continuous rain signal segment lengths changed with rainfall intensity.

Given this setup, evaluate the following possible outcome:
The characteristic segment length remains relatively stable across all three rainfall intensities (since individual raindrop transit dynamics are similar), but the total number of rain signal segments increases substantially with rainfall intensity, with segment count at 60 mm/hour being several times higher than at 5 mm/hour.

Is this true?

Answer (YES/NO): NO